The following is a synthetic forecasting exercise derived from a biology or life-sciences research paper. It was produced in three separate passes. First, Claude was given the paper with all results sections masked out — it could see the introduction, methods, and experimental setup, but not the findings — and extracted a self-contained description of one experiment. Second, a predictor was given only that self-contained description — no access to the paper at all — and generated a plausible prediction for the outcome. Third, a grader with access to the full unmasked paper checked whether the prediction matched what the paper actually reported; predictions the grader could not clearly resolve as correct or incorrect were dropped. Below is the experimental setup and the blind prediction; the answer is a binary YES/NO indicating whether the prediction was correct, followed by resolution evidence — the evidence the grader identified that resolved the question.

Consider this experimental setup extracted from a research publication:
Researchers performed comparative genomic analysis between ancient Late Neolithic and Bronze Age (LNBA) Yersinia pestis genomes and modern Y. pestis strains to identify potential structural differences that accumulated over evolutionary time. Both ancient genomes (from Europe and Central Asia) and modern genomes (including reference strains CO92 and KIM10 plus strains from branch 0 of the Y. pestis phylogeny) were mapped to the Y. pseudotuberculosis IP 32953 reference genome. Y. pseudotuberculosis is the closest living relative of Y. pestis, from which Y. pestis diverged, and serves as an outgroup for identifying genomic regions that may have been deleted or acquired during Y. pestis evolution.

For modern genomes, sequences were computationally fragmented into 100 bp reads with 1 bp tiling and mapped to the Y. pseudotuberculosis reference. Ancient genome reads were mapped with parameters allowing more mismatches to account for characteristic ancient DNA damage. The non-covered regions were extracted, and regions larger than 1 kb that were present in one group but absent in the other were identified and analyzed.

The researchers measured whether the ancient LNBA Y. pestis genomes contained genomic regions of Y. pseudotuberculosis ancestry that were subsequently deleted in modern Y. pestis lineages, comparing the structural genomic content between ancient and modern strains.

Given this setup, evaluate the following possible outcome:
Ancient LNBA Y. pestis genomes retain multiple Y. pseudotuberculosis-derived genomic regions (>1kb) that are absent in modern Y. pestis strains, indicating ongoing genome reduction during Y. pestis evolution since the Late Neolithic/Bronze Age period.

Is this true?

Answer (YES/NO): YES